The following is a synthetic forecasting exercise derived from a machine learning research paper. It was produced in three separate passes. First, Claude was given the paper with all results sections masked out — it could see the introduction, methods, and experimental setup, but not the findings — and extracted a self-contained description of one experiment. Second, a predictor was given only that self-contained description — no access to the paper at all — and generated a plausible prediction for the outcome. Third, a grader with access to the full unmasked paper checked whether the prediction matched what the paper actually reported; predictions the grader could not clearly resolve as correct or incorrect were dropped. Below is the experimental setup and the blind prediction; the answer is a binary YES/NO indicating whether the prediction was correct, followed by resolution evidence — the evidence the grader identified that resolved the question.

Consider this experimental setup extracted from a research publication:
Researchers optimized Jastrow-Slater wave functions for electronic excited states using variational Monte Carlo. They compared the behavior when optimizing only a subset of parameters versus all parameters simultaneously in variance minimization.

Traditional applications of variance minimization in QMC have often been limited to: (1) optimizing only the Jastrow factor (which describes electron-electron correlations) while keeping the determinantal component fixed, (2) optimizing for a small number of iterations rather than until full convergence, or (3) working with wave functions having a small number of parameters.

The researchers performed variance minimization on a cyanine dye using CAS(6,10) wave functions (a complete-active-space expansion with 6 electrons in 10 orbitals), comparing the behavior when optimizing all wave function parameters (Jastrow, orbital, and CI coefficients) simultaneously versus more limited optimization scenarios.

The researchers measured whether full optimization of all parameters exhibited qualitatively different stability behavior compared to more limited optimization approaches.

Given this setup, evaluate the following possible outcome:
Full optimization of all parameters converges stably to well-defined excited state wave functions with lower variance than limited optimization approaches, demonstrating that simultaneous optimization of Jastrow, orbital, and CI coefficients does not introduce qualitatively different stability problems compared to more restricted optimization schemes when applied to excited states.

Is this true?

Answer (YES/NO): NO